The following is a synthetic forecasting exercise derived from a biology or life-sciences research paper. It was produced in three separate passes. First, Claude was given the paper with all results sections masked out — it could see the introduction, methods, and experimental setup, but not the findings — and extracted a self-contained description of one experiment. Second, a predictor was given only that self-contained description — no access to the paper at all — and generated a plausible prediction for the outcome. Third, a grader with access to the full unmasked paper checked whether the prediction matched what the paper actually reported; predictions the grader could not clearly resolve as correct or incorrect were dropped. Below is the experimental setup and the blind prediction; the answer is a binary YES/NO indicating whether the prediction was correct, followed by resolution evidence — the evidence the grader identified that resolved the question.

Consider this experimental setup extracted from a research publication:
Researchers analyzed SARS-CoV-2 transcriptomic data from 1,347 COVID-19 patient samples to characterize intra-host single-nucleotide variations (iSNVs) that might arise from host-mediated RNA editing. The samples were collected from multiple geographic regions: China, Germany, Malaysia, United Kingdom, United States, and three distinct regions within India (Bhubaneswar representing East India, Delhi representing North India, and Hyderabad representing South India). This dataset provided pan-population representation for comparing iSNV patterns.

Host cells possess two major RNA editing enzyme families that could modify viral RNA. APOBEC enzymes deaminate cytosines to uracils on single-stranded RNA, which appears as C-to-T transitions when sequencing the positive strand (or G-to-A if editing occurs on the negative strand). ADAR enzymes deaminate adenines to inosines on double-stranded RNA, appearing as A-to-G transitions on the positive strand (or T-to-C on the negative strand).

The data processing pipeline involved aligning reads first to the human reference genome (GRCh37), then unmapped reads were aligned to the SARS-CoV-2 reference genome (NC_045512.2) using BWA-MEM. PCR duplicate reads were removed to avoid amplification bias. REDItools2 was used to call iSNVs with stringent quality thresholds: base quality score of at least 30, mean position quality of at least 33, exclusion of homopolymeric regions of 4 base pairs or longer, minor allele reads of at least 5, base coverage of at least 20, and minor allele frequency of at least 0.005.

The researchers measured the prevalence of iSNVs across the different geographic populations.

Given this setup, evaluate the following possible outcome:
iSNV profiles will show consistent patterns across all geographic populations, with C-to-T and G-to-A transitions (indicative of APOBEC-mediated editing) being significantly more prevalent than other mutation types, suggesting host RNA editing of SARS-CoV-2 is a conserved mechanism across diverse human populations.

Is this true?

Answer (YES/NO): NO